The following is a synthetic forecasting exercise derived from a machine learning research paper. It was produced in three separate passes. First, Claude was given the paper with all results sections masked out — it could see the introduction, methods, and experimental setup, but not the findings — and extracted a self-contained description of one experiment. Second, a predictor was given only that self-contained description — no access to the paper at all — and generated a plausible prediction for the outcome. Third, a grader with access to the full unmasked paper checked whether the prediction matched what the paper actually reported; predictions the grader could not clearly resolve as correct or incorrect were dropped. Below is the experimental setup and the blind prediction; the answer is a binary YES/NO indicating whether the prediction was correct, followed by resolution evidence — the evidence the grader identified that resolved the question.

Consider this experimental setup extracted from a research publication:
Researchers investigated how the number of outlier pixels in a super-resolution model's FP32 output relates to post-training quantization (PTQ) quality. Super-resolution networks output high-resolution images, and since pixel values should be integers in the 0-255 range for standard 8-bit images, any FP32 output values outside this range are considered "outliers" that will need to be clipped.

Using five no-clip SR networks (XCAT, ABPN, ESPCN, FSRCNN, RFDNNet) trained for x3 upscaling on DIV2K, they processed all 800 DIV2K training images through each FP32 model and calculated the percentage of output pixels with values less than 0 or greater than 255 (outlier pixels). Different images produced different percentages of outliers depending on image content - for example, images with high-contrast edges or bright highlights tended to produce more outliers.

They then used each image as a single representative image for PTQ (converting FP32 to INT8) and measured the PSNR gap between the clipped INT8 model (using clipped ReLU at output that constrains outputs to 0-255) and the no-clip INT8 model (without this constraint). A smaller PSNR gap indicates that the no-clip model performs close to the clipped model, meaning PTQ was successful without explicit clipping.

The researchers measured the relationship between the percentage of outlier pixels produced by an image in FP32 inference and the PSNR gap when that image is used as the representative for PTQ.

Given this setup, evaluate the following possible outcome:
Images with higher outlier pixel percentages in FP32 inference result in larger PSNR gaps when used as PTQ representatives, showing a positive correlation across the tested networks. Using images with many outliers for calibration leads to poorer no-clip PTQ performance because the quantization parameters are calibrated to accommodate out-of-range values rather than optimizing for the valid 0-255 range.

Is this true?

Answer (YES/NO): YES